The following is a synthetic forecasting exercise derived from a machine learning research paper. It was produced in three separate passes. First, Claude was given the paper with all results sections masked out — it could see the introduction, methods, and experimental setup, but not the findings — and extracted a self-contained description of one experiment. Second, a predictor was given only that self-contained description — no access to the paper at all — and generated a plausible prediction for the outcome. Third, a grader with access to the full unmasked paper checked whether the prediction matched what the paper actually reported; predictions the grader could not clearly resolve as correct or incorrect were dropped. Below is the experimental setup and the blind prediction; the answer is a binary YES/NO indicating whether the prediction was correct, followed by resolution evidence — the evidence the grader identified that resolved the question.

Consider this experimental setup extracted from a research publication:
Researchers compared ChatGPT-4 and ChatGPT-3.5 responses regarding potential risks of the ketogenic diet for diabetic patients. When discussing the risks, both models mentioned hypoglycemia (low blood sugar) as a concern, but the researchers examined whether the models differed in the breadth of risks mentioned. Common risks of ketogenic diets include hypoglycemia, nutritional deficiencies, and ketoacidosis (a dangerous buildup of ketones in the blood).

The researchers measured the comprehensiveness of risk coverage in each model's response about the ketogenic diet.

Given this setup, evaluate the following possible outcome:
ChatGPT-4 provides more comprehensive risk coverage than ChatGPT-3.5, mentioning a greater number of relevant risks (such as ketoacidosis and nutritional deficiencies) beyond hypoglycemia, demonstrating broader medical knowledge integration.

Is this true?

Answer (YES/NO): YES